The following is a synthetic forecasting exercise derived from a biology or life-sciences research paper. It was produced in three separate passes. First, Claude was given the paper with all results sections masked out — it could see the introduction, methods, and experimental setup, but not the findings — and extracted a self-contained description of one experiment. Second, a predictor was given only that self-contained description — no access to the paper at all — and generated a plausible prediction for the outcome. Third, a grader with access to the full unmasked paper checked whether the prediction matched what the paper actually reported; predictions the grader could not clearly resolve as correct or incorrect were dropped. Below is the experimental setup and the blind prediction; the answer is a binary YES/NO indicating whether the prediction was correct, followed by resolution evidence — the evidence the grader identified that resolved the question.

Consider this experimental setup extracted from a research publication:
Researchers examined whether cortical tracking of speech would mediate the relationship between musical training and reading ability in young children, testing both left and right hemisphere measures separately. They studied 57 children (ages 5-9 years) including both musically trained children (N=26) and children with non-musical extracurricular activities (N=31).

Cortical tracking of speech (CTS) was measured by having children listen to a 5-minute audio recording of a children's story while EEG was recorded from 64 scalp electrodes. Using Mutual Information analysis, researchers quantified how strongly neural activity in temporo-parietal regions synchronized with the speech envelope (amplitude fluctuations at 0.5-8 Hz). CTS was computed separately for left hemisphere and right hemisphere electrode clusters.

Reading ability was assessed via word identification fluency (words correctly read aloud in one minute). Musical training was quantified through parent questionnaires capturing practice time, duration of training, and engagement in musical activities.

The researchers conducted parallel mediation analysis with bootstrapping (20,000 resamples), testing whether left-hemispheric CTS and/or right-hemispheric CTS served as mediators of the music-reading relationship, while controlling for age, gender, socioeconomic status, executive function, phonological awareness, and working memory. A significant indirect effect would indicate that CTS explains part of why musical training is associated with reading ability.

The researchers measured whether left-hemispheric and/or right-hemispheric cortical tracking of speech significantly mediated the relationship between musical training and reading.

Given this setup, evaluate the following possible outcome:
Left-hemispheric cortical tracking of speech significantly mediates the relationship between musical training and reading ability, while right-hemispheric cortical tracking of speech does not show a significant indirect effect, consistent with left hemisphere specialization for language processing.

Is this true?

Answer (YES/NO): NO